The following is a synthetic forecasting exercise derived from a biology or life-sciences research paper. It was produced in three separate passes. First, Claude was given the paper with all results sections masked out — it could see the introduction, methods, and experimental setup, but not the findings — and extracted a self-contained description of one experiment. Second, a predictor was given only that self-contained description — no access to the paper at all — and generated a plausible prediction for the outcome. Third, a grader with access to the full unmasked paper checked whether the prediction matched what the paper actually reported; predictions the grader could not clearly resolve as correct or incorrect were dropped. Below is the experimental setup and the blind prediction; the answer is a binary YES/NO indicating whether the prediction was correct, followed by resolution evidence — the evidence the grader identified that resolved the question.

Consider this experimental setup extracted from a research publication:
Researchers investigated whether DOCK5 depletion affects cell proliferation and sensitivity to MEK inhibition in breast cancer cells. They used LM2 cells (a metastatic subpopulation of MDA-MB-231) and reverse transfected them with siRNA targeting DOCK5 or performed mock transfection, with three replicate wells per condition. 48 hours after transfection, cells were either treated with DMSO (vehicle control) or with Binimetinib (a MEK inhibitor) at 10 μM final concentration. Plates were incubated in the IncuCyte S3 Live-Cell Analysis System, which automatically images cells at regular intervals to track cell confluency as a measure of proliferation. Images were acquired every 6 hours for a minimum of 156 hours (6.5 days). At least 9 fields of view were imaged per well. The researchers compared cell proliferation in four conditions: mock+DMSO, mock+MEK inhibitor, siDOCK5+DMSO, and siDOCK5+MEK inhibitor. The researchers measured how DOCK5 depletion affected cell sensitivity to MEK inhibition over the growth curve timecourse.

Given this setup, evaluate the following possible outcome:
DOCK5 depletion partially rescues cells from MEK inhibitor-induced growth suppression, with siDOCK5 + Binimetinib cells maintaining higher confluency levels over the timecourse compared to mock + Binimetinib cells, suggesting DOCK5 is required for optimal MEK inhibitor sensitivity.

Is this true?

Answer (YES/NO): NO